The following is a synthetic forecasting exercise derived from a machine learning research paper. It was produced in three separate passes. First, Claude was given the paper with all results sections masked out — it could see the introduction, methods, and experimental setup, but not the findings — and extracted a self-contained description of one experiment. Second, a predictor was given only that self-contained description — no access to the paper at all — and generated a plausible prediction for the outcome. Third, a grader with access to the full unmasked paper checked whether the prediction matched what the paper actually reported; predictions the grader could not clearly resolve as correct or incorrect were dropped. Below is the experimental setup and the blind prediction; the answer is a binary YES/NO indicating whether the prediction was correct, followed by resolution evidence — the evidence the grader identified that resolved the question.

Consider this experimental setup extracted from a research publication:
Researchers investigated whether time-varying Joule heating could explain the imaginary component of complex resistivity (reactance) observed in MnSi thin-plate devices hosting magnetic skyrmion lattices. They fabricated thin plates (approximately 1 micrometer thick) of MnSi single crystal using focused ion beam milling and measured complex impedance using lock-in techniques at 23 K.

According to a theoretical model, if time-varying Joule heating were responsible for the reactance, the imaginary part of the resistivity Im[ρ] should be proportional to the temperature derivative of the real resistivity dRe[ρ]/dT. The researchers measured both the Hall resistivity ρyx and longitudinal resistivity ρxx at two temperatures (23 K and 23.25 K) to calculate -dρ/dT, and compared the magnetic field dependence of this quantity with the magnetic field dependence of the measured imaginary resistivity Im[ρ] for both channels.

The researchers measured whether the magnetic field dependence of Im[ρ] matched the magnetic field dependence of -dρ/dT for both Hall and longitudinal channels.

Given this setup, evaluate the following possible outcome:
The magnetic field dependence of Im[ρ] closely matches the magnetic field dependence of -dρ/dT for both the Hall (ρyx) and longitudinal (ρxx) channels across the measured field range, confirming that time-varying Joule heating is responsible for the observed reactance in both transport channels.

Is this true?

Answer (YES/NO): NO